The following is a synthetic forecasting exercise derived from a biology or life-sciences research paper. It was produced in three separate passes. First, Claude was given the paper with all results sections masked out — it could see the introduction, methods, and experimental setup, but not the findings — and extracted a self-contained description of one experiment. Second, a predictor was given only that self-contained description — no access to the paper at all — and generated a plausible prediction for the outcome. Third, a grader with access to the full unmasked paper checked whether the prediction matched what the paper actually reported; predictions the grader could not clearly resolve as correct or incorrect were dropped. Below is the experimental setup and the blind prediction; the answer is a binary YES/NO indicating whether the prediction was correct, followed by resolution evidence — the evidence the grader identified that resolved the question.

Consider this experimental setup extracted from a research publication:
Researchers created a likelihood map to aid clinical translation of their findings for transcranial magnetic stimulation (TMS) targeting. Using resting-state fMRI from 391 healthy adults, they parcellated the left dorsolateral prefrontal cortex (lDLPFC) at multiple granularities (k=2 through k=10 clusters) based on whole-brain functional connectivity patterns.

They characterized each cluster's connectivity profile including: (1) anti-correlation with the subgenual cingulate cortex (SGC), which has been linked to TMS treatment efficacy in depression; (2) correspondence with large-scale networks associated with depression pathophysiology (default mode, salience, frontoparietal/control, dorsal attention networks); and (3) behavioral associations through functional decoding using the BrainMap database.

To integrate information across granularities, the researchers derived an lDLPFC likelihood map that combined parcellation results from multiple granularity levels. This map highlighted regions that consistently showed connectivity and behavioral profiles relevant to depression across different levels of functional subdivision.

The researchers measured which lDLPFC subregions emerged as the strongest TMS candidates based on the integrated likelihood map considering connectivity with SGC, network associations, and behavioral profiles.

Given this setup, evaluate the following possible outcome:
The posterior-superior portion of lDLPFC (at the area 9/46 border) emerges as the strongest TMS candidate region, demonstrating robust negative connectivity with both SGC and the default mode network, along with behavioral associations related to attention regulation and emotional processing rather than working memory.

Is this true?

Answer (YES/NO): NO